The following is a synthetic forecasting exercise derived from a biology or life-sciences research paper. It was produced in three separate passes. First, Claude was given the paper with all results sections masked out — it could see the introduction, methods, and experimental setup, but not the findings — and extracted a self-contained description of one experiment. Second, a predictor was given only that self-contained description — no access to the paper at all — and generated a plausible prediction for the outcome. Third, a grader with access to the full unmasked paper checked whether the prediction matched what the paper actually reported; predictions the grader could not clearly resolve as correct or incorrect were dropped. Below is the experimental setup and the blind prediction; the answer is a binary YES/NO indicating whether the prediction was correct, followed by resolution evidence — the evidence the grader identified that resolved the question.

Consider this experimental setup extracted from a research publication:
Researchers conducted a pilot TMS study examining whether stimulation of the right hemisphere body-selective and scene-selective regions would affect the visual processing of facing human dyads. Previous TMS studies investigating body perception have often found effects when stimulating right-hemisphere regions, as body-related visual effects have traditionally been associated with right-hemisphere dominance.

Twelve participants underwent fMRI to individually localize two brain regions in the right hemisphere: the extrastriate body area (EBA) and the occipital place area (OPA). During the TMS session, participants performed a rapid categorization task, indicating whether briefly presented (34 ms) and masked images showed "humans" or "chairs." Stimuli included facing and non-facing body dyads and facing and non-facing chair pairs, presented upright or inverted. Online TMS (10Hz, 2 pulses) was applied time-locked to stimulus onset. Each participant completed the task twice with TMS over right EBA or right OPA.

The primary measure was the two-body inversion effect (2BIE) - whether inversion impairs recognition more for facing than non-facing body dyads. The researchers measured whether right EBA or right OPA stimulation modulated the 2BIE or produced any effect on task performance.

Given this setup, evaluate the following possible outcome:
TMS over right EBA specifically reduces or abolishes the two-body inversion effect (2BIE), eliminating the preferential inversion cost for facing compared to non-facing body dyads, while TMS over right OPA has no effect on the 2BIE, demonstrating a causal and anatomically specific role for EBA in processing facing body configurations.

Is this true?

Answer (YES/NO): NO